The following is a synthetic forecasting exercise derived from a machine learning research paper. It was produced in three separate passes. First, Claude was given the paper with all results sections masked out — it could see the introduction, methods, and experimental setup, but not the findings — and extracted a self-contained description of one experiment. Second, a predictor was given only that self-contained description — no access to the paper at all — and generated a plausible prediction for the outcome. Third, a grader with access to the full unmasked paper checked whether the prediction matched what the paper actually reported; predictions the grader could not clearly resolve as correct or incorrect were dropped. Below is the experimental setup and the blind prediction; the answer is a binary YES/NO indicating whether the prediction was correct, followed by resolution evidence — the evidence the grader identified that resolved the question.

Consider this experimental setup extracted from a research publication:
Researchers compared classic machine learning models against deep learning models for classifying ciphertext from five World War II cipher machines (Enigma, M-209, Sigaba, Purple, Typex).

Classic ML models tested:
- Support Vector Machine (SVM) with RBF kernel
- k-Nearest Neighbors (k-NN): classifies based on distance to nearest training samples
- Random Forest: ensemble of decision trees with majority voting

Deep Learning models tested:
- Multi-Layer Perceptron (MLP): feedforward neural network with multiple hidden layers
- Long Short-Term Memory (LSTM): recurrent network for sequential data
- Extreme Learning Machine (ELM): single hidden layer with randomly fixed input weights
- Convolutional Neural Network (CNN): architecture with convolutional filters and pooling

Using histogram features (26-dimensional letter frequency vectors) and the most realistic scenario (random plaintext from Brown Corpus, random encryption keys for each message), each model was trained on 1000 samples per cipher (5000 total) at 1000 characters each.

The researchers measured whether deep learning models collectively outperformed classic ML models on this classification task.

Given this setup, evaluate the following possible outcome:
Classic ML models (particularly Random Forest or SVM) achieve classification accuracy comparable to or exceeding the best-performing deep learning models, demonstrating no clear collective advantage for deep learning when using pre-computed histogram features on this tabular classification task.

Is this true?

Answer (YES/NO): YES